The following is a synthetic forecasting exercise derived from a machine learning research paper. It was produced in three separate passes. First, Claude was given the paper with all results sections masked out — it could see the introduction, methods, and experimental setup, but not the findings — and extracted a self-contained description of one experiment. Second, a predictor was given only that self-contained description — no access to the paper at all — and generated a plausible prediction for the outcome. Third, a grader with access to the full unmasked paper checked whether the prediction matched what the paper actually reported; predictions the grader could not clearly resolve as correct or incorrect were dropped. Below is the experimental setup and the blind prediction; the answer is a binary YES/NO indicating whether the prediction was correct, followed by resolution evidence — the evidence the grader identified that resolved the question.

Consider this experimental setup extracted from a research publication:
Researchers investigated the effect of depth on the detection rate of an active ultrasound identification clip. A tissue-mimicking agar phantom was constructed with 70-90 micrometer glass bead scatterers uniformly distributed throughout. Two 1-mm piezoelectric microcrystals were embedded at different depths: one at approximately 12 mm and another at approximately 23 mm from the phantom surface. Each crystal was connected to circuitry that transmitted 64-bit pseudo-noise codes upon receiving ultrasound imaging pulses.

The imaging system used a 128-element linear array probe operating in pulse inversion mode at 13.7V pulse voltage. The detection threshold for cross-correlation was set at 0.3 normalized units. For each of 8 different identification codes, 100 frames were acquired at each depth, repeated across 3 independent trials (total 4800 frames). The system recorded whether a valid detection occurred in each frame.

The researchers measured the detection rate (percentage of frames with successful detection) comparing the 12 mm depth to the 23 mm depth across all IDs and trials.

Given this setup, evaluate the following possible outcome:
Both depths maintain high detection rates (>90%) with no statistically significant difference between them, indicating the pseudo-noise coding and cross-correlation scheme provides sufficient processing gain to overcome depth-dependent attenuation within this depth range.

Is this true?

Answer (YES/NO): NO